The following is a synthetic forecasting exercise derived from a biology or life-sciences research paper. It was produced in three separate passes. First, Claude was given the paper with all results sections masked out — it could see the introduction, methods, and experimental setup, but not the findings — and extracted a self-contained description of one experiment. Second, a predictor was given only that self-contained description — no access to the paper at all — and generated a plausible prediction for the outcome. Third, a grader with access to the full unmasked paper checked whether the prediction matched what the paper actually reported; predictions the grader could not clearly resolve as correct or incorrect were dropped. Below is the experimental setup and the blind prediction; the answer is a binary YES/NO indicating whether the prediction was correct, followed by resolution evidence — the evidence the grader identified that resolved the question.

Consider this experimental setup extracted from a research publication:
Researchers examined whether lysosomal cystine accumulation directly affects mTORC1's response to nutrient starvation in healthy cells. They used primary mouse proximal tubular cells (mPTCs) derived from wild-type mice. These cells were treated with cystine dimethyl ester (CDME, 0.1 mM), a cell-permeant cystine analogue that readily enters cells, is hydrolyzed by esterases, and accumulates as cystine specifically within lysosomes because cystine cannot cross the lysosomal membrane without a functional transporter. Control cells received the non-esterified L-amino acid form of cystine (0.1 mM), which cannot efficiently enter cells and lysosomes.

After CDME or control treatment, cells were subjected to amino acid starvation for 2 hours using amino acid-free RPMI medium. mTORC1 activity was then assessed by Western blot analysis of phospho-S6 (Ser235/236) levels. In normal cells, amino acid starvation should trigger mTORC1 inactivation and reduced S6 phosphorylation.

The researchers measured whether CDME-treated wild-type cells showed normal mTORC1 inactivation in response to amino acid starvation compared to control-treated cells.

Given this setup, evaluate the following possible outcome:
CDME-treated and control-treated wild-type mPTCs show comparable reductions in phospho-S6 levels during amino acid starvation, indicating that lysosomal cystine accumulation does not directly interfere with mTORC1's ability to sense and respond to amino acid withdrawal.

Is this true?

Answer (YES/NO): NO